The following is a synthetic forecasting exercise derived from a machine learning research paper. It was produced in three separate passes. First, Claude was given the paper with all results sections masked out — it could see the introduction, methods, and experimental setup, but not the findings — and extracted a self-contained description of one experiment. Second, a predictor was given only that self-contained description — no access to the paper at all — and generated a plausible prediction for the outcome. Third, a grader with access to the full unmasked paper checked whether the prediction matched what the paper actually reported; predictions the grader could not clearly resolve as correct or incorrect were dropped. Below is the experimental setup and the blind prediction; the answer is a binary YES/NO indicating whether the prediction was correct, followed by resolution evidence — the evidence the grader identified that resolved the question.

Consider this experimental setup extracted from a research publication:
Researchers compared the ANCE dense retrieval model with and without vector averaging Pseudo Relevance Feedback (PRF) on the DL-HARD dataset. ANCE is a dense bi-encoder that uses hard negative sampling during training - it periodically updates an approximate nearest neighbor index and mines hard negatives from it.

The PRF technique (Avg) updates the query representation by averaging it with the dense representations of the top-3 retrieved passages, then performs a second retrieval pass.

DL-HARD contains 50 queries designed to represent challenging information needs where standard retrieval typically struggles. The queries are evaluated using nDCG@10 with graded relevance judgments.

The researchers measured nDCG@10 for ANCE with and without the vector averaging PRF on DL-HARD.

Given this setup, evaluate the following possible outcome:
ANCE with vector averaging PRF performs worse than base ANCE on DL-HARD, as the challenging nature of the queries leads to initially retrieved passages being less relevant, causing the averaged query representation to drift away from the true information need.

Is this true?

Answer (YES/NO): YES